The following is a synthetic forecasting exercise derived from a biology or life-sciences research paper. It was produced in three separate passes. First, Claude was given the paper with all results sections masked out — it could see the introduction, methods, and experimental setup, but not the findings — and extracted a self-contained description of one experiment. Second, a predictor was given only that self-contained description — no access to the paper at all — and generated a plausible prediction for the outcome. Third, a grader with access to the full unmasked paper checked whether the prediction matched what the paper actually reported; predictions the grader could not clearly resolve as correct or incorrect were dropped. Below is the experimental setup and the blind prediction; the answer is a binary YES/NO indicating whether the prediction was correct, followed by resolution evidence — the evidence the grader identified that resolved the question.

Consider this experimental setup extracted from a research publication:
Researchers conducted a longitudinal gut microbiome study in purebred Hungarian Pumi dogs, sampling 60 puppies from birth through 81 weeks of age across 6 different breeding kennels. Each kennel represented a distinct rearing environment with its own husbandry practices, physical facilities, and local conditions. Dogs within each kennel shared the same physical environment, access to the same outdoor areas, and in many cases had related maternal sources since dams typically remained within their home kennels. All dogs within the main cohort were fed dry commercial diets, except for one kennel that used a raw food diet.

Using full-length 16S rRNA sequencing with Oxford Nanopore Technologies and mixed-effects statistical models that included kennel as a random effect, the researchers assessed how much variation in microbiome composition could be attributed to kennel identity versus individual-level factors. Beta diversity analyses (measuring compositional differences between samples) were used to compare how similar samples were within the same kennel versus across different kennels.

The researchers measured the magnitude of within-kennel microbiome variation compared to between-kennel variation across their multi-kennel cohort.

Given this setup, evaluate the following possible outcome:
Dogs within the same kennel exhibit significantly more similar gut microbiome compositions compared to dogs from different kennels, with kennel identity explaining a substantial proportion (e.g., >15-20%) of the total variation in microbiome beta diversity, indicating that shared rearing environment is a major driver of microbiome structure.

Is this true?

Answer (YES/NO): NO